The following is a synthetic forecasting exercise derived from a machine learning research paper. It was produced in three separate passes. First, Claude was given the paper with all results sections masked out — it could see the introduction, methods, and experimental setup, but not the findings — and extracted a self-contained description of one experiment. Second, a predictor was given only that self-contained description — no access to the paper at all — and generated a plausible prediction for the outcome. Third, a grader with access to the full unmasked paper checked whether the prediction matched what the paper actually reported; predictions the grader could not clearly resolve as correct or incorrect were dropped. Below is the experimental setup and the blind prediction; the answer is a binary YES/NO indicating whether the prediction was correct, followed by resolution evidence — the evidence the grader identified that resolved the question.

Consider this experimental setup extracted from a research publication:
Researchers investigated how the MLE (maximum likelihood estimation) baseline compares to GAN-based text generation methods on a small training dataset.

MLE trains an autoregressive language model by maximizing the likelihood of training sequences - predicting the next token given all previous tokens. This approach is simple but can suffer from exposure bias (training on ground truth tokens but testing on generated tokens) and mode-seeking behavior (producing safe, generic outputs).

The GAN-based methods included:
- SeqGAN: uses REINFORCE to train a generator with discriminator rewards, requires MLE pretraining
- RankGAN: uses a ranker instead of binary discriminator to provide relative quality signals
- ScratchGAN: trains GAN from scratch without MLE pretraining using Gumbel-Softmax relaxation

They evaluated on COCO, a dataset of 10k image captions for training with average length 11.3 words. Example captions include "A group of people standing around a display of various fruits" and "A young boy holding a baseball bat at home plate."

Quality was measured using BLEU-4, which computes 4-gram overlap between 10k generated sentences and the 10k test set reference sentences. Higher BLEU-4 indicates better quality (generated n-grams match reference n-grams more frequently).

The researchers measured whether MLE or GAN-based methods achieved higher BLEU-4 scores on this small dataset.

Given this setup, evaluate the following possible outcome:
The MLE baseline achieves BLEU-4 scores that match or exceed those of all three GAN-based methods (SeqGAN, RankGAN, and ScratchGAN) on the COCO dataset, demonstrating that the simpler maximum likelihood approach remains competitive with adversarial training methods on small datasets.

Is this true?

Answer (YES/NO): NO